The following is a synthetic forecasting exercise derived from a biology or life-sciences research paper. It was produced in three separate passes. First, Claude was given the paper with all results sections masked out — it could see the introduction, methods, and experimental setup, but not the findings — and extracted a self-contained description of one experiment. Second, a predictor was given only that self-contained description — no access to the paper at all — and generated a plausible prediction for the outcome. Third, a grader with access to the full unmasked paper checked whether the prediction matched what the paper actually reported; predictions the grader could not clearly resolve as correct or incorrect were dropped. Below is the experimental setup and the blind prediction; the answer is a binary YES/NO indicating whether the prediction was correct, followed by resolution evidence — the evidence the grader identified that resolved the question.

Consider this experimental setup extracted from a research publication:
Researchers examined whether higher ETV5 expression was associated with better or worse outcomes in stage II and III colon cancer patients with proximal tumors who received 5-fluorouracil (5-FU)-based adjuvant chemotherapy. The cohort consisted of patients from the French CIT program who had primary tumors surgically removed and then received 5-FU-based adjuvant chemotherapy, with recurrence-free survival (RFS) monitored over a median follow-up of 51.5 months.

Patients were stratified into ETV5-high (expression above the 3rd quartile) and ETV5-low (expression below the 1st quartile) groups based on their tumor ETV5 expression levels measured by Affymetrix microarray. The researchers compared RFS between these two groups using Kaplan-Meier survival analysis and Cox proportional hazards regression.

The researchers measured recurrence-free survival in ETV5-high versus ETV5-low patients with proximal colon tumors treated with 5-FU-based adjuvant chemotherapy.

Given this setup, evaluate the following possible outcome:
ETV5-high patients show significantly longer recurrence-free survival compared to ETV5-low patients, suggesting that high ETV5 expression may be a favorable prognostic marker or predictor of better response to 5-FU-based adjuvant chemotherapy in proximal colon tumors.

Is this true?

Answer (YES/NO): NO